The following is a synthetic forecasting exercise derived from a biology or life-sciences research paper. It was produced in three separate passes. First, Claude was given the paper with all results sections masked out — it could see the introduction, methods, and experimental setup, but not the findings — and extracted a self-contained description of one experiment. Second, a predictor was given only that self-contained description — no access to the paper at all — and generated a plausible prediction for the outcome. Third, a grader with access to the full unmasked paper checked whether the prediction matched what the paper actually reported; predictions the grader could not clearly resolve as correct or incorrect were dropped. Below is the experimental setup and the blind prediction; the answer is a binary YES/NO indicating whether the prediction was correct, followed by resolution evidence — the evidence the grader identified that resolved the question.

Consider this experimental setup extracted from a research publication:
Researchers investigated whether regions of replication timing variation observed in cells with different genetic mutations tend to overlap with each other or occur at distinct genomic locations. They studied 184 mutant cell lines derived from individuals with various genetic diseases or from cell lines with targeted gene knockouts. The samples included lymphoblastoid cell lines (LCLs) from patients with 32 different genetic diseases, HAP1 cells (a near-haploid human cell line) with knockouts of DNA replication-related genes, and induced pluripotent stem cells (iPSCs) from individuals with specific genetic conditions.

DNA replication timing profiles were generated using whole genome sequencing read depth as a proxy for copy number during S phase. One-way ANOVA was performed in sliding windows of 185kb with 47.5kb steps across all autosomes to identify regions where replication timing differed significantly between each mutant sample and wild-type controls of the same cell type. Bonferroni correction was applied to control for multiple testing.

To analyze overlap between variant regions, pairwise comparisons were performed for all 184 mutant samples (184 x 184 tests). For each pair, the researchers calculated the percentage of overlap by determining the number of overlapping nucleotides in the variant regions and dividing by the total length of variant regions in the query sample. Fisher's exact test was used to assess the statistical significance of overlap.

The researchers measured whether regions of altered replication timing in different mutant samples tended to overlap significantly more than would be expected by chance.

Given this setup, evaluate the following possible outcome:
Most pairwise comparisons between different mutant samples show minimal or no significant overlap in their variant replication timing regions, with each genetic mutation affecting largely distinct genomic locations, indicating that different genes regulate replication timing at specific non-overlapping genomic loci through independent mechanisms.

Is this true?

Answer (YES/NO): NO